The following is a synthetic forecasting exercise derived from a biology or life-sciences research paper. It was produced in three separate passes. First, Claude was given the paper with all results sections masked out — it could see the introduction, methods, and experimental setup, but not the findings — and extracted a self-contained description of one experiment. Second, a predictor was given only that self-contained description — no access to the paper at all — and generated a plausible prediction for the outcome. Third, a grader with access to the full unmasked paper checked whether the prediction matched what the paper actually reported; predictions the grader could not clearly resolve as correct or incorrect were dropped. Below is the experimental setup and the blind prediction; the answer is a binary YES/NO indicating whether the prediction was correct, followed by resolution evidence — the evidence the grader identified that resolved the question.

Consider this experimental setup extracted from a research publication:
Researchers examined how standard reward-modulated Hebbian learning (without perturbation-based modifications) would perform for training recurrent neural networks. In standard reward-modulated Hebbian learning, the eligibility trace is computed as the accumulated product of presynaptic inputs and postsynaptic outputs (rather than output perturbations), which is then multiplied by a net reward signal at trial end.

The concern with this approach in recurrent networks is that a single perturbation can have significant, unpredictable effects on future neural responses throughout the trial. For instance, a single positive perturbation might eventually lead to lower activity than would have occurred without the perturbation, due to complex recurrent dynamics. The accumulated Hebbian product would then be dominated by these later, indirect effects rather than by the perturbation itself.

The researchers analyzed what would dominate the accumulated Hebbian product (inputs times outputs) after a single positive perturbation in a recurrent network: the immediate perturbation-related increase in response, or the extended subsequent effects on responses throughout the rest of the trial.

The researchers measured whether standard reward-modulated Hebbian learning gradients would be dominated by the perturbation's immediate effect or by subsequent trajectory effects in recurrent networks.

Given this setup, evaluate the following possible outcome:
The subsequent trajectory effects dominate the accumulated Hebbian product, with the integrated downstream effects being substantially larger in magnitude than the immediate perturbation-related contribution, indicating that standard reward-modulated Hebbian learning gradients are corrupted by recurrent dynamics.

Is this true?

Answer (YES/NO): YES